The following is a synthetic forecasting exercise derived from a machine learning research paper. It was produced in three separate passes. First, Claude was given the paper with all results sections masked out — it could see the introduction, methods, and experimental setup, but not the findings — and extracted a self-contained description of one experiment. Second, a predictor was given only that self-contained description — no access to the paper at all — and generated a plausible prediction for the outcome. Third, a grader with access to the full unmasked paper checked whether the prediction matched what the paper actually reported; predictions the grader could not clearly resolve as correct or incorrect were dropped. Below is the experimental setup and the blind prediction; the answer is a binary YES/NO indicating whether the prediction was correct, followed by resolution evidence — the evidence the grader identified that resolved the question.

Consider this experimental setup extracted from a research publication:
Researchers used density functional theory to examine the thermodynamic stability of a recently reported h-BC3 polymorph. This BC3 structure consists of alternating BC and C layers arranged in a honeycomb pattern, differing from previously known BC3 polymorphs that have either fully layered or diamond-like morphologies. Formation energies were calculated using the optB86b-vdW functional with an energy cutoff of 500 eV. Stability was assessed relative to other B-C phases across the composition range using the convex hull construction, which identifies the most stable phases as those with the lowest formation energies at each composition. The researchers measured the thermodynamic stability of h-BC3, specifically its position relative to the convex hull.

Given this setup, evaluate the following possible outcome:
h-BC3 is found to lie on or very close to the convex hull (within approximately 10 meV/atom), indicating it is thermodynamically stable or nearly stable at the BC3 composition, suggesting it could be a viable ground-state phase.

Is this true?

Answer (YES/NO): NO